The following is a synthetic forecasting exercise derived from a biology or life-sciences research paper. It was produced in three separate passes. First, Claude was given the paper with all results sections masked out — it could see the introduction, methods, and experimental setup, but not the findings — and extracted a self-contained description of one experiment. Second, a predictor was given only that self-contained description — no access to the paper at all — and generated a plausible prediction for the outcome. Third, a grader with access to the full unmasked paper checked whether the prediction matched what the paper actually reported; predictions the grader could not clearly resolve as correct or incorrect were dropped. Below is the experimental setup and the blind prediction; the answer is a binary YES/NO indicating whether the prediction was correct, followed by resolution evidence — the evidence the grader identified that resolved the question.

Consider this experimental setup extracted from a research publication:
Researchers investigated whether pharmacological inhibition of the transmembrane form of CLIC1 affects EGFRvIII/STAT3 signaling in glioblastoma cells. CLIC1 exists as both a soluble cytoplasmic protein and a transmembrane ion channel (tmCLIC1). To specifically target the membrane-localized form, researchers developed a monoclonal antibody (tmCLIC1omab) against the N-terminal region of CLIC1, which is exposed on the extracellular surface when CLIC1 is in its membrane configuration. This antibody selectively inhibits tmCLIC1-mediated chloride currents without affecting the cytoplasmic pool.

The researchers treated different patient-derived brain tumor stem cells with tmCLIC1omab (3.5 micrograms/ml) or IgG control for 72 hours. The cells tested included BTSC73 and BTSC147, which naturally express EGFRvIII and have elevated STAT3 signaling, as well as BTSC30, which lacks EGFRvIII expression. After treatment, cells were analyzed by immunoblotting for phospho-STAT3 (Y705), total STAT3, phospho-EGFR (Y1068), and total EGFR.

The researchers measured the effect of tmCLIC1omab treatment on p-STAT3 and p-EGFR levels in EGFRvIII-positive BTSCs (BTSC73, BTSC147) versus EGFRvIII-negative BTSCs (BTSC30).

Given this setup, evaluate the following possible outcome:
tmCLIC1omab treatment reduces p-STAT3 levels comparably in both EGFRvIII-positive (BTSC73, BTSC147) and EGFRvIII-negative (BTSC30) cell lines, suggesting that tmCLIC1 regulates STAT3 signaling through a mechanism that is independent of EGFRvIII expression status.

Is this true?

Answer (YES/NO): NO